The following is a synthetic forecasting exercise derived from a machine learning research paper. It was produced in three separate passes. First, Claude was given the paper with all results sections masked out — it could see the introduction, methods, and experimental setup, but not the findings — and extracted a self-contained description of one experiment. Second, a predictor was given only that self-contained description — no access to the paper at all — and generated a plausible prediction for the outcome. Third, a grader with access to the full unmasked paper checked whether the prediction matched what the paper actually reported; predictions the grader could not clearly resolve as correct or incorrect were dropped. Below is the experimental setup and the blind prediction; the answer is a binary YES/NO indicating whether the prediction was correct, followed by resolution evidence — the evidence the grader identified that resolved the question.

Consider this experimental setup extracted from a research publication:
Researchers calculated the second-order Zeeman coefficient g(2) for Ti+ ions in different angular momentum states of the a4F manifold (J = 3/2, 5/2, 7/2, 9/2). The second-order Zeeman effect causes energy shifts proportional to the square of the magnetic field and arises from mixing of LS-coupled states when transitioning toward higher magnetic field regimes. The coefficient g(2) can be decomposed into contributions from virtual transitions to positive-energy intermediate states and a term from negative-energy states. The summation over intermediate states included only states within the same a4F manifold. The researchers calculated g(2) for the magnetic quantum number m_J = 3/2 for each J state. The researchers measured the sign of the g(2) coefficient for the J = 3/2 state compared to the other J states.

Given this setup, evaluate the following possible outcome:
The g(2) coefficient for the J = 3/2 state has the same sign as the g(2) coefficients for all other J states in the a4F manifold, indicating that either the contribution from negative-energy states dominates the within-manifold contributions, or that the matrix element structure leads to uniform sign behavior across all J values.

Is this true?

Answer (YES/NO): NO